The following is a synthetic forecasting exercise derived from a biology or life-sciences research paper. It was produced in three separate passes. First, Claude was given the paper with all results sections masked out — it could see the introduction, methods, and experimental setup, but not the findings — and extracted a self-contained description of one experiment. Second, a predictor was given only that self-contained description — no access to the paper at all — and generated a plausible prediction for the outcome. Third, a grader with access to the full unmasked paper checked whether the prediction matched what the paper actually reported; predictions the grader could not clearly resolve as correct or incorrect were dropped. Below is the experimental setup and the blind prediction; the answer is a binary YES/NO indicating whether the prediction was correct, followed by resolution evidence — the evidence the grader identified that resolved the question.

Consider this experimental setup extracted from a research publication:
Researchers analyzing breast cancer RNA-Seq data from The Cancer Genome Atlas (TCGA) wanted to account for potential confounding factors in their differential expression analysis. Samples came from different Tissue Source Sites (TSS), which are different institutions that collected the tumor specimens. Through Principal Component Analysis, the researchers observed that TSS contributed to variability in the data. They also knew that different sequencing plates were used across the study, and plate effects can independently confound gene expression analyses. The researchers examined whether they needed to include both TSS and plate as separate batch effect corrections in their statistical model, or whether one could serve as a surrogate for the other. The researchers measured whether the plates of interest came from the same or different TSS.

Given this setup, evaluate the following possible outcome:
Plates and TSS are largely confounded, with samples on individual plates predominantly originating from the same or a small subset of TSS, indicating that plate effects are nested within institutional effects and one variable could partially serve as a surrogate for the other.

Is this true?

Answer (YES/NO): YES